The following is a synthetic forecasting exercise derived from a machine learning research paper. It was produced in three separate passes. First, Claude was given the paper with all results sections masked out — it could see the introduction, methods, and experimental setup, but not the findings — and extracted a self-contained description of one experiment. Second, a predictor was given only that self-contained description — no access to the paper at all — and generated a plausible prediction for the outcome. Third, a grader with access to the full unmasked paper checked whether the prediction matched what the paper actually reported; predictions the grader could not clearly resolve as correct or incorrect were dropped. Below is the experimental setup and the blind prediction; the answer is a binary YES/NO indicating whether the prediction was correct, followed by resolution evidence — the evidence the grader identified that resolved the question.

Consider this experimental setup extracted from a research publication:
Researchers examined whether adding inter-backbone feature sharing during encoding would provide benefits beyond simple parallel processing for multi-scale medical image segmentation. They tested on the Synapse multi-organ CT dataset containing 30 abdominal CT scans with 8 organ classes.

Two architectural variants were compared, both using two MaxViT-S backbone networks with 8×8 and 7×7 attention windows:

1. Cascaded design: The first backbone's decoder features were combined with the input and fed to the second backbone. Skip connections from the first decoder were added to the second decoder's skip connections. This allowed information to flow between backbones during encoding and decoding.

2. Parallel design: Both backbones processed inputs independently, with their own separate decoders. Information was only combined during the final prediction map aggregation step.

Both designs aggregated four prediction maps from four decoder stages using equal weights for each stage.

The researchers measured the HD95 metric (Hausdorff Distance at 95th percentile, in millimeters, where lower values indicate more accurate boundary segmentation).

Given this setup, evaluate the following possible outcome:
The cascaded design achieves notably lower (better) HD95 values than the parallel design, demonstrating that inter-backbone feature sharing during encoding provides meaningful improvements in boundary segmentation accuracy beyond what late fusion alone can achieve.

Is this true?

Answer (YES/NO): YES